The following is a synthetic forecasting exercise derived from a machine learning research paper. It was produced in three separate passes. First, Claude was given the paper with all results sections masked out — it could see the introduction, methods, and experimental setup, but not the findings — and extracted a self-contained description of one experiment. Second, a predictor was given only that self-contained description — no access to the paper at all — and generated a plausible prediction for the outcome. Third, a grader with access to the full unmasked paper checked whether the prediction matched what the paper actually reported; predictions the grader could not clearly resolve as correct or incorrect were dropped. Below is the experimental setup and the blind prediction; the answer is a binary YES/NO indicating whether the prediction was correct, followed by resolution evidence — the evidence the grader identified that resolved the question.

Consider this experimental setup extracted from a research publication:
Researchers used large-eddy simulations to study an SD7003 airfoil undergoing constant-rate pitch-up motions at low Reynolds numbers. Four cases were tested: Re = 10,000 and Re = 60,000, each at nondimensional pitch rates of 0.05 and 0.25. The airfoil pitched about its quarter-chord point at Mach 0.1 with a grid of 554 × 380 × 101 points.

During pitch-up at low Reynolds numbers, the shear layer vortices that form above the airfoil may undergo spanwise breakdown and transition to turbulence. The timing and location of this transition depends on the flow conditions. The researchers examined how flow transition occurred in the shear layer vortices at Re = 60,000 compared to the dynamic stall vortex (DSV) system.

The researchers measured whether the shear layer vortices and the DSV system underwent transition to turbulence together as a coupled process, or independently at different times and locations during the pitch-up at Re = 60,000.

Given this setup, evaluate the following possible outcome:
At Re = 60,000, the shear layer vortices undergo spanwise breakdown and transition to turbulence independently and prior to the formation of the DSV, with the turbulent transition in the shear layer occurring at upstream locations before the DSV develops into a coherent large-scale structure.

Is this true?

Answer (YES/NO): YES